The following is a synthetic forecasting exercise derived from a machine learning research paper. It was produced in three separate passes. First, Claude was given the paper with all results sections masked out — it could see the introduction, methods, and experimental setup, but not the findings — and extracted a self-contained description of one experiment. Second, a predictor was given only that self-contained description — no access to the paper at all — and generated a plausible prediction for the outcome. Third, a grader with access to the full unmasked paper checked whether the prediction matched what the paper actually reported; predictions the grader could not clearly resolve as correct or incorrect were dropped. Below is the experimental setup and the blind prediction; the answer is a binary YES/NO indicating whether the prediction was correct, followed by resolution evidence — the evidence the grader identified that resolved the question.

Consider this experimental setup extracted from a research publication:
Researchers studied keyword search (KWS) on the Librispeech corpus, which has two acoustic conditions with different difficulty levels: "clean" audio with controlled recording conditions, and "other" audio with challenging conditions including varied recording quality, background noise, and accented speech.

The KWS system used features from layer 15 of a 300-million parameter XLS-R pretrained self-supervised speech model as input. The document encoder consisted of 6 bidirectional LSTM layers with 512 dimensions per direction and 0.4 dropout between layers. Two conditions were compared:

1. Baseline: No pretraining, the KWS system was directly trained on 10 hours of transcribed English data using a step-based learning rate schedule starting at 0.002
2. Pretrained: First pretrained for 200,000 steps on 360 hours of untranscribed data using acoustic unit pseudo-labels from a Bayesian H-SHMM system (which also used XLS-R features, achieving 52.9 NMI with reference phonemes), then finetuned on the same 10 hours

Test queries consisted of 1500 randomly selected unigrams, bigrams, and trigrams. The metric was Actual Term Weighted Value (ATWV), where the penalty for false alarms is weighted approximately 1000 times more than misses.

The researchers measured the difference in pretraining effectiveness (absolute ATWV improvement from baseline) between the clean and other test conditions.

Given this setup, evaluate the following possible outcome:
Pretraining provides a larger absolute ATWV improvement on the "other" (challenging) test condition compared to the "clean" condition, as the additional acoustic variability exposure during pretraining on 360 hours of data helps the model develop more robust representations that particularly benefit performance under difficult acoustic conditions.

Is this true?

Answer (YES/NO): NO